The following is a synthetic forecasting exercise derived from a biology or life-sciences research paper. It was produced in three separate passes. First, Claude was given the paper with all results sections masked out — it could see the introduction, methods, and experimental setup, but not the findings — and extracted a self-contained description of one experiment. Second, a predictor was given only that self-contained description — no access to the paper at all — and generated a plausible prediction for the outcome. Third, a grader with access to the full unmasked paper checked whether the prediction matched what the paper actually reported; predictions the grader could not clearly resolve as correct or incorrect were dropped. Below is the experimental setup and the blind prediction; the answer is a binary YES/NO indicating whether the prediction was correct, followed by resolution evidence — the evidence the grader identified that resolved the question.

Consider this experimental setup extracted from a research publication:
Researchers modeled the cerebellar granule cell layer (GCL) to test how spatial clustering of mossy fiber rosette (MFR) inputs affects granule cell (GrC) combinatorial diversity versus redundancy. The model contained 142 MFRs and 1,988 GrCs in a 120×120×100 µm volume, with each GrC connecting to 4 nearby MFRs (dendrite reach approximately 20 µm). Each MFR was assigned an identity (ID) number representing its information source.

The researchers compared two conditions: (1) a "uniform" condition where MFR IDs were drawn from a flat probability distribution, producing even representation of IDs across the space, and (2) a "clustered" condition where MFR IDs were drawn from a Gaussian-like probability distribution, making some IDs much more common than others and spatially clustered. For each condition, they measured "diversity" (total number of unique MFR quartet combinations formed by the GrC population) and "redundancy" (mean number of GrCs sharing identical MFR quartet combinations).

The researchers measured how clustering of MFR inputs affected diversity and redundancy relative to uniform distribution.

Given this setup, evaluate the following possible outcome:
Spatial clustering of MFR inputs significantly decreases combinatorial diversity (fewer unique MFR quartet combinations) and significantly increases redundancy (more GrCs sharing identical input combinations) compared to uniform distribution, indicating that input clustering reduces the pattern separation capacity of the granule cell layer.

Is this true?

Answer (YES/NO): YES